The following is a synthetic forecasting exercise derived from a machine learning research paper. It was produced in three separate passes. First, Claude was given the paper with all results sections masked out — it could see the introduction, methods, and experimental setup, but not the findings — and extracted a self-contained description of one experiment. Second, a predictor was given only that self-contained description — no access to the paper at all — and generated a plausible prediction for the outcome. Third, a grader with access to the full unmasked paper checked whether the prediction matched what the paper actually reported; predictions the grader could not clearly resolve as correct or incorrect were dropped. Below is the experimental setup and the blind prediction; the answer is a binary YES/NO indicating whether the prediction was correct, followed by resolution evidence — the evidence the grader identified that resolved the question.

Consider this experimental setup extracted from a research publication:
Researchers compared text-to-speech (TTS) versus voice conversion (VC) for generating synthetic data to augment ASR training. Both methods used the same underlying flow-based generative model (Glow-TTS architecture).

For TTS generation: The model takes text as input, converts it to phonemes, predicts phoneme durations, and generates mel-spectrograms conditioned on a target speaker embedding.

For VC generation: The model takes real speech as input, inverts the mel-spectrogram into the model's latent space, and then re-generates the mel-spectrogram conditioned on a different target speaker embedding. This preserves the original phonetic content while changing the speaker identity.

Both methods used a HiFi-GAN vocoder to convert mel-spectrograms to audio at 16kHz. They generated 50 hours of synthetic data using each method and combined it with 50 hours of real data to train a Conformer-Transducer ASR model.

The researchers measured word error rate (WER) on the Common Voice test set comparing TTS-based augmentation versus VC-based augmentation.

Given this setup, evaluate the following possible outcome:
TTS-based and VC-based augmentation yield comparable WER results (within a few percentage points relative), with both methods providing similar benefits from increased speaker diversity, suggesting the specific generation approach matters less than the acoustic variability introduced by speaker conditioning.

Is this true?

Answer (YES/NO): NO